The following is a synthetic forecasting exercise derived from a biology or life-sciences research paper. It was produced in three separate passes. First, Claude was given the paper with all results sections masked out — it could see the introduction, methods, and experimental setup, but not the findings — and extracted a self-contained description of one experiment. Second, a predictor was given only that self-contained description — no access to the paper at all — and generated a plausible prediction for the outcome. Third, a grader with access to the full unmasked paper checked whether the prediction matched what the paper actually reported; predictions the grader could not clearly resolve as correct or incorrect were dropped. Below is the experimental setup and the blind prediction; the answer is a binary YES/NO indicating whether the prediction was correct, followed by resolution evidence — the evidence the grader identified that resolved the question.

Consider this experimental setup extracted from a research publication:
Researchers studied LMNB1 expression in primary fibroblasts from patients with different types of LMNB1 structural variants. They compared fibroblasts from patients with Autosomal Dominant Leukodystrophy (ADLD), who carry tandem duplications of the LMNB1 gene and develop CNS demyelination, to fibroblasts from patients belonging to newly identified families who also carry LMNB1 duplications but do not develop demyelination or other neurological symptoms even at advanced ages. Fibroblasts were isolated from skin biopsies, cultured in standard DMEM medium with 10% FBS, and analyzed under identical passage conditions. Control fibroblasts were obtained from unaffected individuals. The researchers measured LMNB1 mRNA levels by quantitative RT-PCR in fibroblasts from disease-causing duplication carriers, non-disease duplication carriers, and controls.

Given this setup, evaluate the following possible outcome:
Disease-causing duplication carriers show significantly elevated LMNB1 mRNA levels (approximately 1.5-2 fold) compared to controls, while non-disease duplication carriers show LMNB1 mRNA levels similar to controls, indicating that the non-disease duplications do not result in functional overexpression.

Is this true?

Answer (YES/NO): NO